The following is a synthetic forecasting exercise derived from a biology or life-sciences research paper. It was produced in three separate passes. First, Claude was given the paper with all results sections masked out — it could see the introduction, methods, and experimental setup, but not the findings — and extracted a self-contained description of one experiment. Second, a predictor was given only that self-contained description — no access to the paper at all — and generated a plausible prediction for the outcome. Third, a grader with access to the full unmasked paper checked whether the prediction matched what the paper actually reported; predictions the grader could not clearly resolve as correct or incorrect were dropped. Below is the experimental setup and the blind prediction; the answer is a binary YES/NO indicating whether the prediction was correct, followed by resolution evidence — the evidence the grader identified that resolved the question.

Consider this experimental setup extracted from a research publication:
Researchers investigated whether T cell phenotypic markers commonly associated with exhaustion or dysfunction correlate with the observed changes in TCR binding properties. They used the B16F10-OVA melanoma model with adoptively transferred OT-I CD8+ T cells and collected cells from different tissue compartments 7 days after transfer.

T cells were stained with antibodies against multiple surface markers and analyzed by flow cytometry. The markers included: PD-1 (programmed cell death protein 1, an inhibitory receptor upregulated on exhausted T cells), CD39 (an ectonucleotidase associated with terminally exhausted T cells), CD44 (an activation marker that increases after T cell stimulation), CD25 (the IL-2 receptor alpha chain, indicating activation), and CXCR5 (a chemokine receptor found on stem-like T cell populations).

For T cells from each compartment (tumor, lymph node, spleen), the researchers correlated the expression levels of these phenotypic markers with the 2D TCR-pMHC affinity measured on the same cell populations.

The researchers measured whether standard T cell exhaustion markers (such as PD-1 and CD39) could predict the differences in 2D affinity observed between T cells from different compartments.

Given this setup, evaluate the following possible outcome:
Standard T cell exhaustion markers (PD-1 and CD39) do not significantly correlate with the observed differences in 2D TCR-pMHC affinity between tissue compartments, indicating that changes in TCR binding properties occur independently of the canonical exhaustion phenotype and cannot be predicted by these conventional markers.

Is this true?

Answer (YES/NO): YES